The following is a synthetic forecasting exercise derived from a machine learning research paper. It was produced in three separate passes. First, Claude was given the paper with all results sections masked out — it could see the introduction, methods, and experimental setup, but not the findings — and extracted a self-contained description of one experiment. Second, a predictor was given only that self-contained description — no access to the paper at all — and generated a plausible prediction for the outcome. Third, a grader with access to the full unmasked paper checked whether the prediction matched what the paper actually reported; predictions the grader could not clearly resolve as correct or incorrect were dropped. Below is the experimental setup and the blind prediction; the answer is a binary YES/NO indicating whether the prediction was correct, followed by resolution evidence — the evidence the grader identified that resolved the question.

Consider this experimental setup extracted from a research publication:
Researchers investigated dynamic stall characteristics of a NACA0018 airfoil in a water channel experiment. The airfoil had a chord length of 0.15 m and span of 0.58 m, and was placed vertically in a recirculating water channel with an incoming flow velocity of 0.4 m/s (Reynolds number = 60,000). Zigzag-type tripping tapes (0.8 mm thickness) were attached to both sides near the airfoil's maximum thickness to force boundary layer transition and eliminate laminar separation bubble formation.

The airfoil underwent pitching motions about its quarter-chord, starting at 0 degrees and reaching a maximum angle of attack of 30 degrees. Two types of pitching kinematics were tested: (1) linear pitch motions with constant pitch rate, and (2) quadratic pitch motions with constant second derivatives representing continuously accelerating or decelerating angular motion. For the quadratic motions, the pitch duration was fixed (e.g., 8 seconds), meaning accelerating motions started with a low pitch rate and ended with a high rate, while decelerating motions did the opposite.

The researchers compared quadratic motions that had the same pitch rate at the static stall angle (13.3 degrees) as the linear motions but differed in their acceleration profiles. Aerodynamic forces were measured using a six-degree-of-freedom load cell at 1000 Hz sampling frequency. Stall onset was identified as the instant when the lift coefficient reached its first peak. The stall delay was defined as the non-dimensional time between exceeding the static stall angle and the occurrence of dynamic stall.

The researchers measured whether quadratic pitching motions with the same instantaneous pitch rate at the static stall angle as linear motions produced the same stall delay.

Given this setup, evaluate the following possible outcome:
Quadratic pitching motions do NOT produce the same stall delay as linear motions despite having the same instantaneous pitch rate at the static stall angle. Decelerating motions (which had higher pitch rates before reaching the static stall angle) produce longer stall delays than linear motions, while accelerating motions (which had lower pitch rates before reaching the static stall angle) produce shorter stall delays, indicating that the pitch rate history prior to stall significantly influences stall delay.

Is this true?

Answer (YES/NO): NO